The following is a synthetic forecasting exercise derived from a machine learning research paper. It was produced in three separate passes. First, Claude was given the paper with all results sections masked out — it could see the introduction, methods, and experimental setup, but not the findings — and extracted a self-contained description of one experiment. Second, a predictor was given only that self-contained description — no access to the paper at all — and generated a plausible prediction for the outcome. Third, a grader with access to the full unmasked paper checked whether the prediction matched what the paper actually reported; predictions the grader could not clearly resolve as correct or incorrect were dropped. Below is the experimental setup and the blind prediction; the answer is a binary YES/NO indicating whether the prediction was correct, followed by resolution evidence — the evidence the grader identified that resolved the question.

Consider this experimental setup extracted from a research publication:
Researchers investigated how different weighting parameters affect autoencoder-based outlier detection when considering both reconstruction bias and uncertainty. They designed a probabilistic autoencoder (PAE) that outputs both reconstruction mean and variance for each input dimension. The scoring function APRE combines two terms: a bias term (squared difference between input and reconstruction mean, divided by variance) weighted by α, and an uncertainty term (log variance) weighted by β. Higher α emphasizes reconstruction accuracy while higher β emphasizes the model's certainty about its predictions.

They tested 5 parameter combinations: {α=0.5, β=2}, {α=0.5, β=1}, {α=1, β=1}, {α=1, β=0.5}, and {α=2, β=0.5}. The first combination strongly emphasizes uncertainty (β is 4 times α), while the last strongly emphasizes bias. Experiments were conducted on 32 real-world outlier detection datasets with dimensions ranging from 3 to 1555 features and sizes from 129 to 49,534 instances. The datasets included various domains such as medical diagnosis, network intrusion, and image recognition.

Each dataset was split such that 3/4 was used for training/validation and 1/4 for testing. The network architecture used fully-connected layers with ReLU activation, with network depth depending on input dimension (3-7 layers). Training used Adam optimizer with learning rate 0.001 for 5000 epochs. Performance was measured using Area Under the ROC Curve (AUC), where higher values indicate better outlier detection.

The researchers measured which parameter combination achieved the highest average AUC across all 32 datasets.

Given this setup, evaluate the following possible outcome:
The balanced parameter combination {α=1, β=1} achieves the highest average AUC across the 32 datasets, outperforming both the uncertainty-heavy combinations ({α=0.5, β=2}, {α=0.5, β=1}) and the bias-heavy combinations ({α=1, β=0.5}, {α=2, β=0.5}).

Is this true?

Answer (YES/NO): NO